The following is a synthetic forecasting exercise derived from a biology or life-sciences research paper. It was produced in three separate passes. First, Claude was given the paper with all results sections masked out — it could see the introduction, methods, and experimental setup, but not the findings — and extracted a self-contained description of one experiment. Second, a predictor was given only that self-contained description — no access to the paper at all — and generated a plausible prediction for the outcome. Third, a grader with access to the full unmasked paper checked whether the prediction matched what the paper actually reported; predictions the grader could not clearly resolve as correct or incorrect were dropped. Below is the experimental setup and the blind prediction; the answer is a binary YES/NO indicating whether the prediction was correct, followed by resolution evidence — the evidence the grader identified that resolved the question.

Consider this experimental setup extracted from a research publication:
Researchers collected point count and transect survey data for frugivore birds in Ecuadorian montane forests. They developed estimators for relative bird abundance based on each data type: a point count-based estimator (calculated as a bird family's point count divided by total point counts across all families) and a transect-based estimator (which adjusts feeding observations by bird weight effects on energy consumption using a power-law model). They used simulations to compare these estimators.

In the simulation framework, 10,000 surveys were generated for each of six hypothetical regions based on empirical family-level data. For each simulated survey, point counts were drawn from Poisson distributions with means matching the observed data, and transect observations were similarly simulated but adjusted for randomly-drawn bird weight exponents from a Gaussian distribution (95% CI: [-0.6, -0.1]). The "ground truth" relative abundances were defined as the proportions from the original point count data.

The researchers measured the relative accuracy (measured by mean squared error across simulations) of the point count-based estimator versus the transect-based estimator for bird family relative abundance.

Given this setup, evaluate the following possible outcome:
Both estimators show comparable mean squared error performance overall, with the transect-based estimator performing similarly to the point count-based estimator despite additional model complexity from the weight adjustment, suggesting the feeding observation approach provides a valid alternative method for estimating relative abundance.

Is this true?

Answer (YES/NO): NO